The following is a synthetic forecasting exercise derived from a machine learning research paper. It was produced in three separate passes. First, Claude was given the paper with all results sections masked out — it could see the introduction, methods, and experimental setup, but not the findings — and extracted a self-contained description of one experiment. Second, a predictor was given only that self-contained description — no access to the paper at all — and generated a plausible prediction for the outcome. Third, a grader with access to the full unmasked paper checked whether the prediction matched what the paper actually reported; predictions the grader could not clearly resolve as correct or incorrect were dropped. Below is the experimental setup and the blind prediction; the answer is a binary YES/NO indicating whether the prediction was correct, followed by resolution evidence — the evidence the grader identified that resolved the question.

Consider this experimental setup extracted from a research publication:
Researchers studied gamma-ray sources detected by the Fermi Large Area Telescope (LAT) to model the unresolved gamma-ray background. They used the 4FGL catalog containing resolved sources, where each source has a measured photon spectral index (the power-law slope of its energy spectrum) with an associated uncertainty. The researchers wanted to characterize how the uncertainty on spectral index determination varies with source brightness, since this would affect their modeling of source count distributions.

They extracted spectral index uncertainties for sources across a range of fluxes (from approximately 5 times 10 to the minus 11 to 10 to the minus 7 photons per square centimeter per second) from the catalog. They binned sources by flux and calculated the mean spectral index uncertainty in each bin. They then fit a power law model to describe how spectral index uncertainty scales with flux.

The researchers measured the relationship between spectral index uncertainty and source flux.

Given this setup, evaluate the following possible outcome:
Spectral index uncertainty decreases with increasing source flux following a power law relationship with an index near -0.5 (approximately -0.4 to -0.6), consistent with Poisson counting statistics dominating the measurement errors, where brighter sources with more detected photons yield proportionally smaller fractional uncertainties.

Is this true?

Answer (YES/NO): YES